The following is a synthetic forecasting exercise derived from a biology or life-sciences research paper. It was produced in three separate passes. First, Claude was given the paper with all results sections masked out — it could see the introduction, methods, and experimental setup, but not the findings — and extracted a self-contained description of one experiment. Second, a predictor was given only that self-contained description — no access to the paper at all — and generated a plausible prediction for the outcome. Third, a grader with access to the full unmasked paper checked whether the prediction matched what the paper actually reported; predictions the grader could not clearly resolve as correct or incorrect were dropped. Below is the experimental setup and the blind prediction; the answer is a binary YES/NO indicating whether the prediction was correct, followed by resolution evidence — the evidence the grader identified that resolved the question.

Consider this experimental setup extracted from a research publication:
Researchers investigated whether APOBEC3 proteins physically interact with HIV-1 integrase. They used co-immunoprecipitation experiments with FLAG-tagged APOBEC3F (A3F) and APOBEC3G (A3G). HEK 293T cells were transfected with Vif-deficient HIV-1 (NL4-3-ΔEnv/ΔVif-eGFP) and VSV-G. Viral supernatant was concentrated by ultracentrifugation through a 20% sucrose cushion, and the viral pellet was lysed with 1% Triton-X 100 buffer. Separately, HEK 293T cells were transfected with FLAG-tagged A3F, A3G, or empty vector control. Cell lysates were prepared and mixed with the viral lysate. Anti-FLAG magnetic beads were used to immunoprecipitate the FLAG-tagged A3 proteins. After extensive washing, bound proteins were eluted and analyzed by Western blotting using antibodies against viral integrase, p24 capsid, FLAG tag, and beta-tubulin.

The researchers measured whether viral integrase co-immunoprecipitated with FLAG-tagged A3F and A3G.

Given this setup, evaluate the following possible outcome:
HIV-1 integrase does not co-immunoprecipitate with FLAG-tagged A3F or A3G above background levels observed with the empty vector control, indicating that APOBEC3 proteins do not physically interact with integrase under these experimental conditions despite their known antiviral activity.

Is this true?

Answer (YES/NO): NO